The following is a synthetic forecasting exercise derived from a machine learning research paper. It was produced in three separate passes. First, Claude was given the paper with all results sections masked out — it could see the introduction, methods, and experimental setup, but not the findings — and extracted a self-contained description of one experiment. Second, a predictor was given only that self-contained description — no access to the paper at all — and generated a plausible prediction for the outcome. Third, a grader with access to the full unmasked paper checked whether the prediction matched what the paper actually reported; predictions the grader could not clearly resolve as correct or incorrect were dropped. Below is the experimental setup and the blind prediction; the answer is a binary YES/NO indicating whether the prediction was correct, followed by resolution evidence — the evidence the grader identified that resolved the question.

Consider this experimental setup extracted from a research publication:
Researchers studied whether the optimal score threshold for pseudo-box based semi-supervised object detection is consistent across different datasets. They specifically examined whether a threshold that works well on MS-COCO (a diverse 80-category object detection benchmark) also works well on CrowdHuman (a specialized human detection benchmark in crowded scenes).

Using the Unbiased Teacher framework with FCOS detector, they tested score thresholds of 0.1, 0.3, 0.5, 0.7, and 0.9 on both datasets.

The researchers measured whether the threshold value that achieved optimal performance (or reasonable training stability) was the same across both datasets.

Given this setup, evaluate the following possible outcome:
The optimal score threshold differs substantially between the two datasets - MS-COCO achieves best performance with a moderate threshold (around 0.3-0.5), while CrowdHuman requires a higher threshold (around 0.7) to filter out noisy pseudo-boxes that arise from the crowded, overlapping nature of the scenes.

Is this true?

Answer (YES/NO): NO